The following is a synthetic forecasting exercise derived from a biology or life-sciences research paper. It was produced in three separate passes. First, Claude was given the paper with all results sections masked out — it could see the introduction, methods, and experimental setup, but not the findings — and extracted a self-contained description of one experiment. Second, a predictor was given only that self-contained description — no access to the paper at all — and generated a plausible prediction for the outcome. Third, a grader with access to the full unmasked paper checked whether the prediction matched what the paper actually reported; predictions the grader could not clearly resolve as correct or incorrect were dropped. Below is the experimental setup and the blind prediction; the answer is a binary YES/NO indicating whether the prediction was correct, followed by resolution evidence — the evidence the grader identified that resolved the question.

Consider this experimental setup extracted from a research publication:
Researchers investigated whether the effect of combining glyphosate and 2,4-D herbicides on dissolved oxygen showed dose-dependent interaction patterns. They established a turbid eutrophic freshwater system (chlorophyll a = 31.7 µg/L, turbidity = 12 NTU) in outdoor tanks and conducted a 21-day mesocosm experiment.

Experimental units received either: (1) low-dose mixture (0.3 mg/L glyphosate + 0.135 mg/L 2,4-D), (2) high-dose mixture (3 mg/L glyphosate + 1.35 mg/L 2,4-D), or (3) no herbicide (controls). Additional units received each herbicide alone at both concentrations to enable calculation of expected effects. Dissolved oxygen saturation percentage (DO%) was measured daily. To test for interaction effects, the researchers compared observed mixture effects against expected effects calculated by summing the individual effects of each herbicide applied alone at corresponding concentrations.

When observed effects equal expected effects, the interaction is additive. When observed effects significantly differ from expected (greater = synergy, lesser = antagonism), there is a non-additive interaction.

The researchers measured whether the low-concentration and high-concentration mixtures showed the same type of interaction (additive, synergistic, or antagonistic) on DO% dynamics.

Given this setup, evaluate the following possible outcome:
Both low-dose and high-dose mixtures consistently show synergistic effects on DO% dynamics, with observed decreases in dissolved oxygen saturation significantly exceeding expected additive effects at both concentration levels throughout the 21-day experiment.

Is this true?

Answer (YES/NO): NO